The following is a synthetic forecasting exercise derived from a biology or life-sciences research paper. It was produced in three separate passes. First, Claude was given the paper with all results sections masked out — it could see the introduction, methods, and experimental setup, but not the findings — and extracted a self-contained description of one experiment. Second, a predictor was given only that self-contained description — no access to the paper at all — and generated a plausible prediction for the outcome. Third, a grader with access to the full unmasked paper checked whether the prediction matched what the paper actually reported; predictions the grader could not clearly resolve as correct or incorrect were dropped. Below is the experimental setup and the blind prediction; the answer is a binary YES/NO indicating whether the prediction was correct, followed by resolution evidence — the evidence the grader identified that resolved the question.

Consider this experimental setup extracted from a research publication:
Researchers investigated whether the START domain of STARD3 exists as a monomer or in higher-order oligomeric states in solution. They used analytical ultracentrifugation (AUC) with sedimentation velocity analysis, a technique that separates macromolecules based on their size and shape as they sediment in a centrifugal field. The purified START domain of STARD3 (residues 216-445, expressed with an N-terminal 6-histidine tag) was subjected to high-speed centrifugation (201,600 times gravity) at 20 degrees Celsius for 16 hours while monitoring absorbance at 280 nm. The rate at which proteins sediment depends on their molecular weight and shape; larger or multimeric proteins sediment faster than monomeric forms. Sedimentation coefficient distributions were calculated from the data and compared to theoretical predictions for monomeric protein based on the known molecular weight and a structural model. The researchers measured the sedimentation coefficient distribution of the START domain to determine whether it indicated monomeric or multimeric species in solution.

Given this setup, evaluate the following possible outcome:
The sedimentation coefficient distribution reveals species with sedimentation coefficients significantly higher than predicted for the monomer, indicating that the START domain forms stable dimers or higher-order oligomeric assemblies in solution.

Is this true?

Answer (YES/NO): NO